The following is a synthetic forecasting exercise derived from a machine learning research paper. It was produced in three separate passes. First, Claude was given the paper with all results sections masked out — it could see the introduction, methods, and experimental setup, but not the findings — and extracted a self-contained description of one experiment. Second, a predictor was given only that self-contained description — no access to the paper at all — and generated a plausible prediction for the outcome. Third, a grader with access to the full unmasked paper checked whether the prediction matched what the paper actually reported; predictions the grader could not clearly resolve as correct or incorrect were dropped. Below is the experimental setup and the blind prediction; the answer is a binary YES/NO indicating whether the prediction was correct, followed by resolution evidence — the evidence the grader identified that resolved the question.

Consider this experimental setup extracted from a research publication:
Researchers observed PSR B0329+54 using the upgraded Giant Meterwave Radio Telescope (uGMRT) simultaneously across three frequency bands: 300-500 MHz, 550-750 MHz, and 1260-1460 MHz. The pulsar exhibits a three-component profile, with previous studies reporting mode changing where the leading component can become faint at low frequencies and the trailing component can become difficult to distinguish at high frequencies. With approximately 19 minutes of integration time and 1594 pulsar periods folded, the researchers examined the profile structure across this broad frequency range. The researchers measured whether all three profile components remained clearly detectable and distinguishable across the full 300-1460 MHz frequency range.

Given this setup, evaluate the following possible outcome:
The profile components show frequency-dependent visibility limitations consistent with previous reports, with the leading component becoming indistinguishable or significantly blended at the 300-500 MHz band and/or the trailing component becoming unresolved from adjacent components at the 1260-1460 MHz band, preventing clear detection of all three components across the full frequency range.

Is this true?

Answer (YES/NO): NO